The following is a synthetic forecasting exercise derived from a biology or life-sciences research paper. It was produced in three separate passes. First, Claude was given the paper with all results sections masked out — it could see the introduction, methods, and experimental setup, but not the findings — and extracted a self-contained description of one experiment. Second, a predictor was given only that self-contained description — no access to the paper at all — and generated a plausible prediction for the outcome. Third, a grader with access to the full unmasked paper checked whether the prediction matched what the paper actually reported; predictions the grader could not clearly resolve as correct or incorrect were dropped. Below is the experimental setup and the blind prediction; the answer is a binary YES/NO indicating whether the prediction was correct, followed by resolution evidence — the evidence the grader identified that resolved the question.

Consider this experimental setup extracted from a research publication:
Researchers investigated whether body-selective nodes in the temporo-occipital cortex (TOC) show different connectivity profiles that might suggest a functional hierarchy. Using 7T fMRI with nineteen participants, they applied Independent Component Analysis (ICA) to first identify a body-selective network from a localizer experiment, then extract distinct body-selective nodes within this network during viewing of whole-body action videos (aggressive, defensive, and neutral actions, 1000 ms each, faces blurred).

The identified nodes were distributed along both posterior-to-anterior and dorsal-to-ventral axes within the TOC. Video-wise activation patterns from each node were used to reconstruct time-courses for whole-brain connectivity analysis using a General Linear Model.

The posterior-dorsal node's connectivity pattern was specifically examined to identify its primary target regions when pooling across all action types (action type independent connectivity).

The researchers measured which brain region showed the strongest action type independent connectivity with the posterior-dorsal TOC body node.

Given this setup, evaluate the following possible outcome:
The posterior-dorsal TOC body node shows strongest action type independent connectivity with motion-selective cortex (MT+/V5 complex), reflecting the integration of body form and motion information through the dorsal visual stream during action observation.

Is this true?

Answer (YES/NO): NO